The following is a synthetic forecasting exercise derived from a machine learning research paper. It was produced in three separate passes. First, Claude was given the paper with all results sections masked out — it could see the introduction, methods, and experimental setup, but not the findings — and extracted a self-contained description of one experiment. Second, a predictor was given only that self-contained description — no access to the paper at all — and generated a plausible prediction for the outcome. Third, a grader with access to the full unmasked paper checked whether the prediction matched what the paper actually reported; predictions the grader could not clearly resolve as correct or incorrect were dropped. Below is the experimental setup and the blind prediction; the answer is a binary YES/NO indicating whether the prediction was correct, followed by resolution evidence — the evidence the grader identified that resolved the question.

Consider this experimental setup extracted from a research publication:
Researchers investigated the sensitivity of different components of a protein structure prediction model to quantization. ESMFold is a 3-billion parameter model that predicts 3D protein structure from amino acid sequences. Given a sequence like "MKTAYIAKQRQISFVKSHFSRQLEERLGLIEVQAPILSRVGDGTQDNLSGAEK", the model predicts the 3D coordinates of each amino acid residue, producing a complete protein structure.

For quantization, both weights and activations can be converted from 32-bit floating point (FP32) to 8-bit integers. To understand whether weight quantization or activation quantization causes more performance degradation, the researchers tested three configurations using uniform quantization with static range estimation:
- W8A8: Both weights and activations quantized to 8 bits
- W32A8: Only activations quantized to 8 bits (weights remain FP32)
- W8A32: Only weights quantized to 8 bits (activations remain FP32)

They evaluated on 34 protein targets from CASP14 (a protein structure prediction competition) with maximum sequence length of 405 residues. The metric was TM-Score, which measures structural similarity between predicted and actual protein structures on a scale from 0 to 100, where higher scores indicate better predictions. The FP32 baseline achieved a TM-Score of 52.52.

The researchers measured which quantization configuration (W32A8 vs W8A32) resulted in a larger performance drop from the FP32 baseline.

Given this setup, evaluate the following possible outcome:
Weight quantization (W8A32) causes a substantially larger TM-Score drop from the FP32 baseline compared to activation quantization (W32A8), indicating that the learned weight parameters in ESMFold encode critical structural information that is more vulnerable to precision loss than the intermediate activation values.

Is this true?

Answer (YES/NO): NO